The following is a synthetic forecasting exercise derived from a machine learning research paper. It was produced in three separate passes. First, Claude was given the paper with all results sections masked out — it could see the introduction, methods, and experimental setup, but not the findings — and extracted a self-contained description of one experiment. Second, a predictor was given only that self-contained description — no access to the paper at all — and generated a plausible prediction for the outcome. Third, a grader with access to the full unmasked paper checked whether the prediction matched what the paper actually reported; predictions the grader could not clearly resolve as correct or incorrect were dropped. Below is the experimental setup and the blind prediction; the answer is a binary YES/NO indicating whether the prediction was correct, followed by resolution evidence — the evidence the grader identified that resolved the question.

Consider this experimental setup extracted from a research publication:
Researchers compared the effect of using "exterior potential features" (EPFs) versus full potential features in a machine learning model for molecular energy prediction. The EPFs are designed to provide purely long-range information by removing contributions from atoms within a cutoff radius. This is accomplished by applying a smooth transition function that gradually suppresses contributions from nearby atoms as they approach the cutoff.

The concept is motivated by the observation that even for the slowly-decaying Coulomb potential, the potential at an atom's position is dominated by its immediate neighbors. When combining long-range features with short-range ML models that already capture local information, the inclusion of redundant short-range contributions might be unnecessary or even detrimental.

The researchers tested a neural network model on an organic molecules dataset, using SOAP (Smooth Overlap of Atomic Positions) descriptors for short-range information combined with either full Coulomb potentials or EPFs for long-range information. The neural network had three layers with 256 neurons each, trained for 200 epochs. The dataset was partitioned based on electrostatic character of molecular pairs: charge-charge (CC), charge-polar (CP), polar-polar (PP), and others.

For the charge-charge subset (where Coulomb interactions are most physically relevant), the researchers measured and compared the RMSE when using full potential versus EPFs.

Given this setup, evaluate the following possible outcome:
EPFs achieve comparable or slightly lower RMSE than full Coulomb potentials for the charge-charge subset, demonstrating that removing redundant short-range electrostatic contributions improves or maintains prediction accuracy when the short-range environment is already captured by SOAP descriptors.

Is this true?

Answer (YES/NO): NO